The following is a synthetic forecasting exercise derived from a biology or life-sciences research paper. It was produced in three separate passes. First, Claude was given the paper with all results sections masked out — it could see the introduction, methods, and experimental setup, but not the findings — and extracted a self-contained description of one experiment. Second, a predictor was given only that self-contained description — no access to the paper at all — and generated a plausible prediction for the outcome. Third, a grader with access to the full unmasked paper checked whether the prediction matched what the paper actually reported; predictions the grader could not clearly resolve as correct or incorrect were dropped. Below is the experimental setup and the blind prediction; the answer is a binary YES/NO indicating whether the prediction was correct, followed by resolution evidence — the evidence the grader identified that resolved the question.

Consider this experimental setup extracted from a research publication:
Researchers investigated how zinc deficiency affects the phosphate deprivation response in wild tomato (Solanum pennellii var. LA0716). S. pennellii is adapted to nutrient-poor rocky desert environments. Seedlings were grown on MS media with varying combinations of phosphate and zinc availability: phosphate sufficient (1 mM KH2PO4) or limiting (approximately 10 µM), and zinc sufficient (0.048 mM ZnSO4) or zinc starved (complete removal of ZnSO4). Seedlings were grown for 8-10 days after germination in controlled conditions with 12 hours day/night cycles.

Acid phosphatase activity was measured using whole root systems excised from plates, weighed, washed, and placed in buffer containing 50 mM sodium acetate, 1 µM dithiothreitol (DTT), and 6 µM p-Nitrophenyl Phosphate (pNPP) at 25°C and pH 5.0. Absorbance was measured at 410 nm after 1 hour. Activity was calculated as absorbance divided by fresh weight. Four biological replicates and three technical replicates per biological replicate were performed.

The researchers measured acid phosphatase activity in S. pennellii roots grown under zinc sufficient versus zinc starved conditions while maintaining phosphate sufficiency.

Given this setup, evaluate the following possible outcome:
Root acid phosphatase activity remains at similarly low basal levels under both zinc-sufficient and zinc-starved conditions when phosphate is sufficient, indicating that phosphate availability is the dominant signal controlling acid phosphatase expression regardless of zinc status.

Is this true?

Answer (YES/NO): NO